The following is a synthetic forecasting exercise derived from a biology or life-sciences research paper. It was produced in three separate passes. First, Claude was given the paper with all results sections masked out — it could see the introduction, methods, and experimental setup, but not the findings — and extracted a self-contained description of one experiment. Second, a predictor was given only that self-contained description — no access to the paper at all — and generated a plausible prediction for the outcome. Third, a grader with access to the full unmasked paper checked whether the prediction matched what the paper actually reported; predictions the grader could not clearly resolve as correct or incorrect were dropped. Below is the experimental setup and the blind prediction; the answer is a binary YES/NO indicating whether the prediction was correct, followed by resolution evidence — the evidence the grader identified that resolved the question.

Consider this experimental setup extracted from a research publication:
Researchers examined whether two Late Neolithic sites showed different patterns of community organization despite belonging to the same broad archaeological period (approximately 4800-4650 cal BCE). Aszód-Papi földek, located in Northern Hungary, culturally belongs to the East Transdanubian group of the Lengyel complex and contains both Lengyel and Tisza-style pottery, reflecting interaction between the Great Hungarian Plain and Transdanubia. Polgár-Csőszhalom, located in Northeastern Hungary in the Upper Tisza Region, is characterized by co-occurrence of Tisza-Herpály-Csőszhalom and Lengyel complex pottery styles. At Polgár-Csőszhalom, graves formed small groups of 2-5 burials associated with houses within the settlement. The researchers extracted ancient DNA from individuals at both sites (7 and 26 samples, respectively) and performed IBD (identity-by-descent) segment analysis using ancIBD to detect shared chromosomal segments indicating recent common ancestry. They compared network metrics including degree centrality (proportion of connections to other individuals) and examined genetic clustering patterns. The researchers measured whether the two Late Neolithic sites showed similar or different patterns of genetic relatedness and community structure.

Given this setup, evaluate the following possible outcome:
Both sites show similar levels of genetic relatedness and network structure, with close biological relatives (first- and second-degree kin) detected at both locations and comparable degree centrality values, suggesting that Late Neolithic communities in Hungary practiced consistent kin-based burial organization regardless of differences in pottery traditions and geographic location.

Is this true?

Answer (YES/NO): NO